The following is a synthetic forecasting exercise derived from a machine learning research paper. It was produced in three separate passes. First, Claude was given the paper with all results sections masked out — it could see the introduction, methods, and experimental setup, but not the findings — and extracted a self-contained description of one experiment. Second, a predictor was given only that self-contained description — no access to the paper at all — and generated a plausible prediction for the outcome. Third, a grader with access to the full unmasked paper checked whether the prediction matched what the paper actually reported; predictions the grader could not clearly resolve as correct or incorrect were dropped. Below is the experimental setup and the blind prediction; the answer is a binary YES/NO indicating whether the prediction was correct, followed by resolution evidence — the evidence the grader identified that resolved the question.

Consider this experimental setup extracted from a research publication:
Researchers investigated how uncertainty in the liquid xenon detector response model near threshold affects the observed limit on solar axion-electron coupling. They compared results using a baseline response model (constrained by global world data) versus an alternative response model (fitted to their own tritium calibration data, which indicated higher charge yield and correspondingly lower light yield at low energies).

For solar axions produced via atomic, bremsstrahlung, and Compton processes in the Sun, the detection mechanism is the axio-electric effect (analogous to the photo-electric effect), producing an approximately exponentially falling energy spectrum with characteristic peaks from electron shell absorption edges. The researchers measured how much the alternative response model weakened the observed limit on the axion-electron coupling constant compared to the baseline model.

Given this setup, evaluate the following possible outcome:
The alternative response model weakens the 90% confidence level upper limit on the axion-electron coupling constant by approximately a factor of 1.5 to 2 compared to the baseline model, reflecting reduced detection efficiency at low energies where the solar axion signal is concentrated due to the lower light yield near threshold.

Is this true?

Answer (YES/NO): NO